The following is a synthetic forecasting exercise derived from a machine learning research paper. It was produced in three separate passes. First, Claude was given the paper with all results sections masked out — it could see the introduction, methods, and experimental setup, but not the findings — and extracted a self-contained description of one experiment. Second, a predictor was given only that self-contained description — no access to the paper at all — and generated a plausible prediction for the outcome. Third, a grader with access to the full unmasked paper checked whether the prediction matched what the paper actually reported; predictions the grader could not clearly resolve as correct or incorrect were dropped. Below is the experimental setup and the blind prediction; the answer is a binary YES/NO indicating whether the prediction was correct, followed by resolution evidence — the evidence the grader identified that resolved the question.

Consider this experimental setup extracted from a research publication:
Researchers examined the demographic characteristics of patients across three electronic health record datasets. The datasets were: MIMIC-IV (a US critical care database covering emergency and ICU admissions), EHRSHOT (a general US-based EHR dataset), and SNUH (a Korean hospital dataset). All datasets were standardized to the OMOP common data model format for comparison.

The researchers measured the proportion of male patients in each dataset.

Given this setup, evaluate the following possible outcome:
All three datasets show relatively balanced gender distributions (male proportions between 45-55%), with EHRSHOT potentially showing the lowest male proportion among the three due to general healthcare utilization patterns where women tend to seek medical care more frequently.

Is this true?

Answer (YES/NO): NO